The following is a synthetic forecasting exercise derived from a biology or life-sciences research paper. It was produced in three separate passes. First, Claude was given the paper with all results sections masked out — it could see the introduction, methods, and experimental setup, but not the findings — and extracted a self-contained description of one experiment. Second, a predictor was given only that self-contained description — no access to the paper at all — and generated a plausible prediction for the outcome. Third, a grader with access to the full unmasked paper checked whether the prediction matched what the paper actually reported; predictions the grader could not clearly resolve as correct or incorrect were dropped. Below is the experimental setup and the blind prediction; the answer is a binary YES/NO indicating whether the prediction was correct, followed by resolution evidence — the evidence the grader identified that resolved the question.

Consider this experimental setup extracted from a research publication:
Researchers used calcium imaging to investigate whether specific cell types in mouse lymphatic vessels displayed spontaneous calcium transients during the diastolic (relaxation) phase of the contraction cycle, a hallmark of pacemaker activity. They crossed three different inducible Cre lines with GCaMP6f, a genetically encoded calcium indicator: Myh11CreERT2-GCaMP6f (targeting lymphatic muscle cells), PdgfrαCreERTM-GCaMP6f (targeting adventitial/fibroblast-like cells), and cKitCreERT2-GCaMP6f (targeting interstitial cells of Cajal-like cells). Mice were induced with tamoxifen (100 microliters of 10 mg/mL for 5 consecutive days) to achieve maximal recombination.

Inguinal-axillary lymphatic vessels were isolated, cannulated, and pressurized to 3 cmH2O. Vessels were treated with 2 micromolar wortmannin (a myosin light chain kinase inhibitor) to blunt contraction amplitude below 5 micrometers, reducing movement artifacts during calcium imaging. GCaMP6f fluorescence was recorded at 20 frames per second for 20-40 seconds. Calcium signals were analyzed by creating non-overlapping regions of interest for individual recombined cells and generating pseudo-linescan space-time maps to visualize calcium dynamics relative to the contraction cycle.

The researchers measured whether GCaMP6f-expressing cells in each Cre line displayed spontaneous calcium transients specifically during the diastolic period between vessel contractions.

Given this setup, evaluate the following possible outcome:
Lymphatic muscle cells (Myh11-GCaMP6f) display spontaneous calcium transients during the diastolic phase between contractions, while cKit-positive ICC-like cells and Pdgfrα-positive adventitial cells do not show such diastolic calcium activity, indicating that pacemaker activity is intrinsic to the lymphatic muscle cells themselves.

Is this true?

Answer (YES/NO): YES